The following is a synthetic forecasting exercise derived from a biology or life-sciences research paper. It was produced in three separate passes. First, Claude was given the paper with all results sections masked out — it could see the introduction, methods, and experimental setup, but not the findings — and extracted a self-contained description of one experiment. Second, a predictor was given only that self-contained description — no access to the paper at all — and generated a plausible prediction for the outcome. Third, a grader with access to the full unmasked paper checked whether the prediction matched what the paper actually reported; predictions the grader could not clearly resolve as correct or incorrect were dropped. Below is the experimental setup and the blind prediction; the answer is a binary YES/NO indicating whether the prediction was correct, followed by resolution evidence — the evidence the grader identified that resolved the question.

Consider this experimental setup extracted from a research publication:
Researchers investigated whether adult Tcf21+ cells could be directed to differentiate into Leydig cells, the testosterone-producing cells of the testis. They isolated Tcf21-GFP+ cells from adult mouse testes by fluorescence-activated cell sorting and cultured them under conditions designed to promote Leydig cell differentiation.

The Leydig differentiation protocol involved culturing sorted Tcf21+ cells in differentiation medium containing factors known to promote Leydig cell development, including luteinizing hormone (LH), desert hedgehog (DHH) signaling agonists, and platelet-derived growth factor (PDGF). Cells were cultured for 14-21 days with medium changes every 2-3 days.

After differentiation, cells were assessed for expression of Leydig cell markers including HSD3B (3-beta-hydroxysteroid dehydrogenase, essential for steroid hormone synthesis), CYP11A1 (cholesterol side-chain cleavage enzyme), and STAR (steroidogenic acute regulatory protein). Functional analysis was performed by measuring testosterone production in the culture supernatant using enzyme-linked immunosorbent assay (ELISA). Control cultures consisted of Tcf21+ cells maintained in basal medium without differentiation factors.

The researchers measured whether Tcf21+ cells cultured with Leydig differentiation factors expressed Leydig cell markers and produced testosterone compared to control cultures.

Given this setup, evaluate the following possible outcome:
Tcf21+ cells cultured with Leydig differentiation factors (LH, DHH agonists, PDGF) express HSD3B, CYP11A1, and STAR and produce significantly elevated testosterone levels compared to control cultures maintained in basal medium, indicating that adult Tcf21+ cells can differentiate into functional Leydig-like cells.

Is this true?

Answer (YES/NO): NO